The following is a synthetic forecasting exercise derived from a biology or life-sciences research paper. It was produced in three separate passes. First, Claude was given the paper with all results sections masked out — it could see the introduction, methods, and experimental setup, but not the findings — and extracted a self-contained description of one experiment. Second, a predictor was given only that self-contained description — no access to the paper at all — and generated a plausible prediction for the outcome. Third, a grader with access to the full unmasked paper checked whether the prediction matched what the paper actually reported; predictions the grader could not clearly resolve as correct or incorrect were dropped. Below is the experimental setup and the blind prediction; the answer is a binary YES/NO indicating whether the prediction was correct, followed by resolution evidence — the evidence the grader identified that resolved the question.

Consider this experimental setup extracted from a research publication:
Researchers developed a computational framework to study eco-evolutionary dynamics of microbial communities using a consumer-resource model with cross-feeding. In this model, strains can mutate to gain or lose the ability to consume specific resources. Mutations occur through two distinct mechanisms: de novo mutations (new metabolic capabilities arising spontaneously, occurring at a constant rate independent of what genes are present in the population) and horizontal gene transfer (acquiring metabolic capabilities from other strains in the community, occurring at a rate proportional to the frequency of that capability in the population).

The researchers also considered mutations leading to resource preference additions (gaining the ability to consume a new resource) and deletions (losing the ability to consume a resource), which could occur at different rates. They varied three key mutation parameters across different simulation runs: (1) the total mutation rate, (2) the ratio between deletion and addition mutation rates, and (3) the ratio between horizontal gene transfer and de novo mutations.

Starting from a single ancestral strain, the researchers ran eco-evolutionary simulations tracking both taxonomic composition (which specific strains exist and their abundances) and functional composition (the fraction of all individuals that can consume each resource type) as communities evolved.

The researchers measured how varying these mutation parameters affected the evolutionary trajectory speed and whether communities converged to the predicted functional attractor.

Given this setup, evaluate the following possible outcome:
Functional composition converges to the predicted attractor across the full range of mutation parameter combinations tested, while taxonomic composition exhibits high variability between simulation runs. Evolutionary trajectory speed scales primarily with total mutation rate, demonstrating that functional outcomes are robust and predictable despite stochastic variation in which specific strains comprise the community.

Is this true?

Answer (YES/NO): YES